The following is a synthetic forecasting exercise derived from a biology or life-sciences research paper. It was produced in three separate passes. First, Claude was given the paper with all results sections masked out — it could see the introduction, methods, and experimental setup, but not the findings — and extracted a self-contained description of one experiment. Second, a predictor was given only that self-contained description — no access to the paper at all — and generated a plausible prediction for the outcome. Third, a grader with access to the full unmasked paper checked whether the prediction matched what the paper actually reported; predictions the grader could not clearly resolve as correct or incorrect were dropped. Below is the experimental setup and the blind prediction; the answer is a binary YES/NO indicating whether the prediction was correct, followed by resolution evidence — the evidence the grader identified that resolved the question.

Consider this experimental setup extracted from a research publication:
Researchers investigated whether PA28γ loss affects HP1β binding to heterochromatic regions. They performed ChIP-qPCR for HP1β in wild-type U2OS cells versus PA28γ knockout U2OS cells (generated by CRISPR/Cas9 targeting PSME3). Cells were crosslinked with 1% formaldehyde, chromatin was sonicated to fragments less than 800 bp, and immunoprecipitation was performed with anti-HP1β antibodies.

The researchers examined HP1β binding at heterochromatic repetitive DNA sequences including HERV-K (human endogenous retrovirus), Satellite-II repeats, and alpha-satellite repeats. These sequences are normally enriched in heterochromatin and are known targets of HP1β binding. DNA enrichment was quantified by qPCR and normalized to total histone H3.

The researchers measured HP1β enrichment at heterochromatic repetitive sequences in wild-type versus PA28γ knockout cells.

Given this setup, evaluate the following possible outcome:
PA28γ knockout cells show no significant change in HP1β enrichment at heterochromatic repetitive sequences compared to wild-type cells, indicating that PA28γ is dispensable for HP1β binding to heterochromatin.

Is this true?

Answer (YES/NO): YES